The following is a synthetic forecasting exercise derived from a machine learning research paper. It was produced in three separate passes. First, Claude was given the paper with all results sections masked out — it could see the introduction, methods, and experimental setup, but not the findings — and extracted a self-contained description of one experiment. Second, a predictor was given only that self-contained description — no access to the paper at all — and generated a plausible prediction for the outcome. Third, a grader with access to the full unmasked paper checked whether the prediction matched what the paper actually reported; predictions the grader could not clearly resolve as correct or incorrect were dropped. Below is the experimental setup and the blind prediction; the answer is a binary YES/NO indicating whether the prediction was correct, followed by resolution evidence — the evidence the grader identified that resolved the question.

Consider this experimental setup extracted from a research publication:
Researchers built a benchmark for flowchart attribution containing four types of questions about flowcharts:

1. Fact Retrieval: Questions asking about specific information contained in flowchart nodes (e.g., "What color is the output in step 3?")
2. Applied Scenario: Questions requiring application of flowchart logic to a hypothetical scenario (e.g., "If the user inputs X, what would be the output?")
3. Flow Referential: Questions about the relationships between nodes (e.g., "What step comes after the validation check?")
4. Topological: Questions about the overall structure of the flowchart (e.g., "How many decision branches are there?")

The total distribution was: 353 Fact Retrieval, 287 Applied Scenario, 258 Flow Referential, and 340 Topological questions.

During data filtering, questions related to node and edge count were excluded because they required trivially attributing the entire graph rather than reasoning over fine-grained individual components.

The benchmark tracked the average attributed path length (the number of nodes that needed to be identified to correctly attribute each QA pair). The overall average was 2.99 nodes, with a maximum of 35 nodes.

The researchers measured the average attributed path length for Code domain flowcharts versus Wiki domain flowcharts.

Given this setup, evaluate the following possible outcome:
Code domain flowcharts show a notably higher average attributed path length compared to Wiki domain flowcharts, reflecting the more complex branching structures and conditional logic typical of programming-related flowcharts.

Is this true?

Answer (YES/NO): NO